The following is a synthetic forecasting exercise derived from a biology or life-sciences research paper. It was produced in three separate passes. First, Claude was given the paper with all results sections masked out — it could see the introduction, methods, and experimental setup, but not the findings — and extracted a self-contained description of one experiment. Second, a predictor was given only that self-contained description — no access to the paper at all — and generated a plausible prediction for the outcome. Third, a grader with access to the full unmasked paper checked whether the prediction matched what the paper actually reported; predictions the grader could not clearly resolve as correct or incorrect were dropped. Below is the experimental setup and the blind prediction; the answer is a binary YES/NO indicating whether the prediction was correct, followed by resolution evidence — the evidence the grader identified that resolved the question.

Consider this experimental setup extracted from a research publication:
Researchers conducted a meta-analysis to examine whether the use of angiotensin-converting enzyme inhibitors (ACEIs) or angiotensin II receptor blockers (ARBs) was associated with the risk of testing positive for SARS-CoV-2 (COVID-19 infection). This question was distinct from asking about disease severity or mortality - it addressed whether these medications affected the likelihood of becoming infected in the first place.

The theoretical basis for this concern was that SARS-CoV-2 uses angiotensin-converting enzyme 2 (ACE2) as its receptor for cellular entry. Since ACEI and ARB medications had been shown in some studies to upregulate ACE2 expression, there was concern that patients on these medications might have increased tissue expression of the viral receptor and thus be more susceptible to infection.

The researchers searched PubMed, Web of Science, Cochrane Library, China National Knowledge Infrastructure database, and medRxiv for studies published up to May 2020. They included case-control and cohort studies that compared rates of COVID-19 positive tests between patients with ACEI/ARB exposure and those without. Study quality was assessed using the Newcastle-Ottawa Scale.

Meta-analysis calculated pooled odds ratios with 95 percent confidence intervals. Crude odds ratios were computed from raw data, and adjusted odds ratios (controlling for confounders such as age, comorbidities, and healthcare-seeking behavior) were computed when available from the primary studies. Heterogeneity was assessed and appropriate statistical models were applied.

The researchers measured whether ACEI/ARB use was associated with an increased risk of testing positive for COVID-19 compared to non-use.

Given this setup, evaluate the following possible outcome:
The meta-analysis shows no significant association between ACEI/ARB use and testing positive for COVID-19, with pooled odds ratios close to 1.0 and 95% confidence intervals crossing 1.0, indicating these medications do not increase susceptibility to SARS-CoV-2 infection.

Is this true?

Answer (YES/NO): YES